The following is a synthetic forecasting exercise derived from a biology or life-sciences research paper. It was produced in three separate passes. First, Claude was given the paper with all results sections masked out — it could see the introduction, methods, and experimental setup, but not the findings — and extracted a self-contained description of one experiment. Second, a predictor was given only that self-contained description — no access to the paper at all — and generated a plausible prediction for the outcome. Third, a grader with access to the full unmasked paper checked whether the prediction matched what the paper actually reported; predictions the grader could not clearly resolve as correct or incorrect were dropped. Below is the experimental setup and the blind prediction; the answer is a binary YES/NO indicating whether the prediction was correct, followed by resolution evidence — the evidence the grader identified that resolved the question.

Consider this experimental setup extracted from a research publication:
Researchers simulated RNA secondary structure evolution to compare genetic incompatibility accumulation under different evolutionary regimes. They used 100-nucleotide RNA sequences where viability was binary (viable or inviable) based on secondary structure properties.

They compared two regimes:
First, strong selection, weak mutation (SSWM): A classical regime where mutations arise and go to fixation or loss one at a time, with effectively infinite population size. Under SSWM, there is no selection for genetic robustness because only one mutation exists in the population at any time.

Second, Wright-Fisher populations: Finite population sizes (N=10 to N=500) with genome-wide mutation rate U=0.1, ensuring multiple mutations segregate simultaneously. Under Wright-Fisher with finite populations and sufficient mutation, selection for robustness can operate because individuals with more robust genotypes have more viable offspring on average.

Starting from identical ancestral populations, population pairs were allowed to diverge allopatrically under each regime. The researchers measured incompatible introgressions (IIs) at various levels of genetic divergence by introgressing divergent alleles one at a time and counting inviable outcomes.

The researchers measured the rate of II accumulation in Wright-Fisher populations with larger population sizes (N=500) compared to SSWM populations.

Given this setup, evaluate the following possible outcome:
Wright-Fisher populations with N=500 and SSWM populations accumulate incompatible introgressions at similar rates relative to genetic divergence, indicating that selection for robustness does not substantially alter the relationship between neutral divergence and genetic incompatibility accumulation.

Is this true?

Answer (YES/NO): NO